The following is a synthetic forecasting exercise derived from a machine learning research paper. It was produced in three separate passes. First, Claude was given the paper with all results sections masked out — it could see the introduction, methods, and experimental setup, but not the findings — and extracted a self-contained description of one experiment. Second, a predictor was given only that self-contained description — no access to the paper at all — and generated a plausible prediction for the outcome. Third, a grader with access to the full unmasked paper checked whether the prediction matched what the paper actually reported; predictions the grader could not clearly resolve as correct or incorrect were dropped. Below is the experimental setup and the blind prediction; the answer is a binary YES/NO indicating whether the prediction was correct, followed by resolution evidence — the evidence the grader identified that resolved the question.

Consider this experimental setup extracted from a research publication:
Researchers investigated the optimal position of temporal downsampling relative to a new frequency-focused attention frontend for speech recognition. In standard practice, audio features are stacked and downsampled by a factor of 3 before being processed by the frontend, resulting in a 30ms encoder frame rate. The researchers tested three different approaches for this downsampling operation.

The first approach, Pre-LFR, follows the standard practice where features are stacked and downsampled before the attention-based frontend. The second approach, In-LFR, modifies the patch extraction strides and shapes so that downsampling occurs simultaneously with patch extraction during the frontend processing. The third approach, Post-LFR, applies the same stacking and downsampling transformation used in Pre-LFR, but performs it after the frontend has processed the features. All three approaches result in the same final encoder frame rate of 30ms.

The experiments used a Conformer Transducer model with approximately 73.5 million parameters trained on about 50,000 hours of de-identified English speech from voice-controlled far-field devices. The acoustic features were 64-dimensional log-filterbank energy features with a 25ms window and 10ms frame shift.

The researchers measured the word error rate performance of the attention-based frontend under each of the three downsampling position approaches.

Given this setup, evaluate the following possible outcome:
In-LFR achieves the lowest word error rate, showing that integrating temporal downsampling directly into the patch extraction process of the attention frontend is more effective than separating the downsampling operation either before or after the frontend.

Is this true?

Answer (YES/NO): NO